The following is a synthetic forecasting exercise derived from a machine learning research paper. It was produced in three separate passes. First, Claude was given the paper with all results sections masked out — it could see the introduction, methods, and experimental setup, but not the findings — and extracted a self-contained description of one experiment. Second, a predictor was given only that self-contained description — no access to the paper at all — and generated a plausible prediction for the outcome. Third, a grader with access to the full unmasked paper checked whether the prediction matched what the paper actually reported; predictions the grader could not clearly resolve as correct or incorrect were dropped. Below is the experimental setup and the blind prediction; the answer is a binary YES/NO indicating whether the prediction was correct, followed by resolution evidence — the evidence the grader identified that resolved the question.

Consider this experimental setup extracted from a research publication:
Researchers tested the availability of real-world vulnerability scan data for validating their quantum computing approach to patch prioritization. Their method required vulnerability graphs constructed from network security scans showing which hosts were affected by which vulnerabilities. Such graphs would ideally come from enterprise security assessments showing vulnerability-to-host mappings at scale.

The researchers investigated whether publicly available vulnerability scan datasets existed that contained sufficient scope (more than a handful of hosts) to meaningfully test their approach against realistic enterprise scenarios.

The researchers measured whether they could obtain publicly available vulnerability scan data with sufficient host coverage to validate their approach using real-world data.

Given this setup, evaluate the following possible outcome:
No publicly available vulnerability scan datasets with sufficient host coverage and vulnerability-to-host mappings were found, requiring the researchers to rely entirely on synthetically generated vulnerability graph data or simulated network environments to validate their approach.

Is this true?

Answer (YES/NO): YES